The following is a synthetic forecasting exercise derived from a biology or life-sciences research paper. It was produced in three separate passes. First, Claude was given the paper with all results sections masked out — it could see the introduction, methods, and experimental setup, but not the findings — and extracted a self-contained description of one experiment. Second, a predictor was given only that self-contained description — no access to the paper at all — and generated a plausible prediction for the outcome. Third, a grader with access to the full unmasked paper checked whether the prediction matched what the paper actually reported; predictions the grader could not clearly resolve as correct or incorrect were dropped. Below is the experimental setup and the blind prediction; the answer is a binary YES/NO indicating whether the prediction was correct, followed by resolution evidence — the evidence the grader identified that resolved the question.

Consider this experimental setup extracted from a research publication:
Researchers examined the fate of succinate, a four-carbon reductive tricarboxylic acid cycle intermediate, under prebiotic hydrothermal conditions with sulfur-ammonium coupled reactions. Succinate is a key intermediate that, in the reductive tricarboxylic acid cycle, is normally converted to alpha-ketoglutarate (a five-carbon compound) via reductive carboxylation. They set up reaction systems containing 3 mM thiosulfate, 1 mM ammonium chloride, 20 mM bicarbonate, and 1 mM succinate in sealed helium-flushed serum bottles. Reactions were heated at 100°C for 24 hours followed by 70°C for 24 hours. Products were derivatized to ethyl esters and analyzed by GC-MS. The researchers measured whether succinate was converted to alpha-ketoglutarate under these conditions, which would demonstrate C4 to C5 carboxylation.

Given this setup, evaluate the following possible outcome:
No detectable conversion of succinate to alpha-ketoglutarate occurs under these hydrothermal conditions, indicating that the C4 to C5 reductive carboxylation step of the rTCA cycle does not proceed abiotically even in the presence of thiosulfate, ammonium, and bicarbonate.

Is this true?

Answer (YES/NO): NO